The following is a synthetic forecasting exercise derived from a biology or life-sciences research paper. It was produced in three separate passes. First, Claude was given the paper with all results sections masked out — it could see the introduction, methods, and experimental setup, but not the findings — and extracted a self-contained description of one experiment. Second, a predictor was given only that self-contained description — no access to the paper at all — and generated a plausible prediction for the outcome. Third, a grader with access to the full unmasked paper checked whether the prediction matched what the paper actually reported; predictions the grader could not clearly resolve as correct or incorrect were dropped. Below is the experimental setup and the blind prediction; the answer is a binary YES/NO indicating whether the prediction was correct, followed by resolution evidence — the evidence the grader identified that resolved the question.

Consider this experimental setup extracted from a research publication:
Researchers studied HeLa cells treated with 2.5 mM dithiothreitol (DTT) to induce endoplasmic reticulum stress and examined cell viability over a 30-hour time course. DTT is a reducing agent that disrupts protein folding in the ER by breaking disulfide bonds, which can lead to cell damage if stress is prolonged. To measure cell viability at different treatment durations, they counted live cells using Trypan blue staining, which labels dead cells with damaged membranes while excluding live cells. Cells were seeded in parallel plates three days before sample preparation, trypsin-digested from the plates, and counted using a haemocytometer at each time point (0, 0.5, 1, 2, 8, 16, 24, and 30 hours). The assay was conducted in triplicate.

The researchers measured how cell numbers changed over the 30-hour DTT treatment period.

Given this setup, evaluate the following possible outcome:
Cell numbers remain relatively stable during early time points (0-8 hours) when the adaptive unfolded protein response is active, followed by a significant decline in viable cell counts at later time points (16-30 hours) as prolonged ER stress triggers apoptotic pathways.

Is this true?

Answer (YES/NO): NO